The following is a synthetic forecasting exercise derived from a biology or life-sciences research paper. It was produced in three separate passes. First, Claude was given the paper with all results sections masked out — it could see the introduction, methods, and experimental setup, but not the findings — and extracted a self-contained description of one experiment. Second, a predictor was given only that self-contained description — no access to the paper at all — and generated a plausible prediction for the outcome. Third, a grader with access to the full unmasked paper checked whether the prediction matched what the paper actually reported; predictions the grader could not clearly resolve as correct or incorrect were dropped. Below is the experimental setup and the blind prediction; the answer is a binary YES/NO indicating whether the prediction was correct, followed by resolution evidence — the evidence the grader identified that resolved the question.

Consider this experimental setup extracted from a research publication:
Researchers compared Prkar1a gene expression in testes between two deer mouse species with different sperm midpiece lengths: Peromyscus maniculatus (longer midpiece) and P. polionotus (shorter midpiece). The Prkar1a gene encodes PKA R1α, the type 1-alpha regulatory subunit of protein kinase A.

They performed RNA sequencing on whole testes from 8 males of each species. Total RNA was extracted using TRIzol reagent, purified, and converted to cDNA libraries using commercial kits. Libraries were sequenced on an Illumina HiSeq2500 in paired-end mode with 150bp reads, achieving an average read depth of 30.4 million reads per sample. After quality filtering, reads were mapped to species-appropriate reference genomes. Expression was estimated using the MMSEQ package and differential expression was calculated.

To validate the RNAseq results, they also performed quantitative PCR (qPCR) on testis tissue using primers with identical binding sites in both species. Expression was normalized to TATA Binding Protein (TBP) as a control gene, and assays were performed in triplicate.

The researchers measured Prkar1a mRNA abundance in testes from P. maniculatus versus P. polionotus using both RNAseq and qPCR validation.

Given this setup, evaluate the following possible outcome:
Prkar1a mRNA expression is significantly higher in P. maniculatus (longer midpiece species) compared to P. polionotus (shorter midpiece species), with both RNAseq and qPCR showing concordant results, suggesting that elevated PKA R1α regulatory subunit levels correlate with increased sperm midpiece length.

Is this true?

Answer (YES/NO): NO